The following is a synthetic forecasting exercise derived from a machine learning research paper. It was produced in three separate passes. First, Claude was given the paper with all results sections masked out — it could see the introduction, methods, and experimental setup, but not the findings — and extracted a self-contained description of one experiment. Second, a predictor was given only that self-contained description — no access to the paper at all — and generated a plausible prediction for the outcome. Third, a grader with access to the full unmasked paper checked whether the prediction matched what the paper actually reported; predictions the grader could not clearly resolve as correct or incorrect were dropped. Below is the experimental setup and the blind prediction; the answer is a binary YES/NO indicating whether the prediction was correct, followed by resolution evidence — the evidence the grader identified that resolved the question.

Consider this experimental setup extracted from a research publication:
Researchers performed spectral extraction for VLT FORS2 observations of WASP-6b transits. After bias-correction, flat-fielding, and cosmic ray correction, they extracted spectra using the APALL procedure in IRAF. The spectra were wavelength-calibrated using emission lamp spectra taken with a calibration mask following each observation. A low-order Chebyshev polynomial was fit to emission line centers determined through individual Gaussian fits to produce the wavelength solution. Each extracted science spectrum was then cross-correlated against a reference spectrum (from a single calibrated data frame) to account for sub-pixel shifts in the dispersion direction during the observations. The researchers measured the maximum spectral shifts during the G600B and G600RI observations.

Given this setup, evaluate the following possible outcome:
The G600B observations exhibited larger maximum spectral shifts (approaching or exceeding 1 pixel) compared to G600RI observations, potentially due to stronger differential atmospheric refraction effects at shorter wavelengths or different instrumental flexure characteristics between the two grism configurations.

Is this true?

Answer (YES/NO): YES